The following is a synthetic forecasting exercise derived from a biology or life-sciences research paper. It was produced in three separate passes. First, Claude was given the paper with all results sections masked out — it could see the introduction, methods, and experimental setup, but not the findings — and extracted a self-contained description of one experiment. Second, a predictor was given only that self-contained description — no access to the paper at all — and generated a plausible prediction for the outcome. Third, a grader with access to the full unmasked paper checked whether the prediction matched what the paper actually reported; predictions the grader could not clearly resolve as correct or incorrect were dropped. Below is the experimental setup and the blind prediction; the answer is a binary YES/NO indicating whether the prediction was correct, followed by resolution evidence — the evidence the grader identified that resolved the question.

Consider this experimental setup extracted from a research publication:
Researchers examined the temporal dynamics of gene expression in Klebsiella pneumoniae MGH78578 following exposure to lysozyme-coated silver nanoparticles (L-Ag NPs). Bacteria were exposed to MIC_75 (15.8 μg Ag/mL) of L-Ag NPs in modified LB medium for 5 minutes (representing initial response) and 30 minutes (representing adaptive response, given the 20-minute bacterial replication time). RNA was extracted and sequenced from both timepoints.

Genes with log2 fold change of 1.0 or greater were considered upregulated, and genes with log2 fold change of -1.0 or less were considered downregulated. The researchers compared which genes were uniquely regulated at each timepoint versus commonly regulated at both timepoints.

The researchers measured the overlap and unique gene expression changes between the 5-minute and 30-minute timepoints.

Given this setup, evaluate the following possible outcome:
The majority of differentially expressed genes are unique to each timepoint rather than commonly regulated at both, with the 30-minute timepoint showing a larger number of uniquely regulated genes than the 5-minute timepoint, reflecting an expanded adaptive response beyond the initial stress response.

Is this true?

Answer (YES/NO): NO